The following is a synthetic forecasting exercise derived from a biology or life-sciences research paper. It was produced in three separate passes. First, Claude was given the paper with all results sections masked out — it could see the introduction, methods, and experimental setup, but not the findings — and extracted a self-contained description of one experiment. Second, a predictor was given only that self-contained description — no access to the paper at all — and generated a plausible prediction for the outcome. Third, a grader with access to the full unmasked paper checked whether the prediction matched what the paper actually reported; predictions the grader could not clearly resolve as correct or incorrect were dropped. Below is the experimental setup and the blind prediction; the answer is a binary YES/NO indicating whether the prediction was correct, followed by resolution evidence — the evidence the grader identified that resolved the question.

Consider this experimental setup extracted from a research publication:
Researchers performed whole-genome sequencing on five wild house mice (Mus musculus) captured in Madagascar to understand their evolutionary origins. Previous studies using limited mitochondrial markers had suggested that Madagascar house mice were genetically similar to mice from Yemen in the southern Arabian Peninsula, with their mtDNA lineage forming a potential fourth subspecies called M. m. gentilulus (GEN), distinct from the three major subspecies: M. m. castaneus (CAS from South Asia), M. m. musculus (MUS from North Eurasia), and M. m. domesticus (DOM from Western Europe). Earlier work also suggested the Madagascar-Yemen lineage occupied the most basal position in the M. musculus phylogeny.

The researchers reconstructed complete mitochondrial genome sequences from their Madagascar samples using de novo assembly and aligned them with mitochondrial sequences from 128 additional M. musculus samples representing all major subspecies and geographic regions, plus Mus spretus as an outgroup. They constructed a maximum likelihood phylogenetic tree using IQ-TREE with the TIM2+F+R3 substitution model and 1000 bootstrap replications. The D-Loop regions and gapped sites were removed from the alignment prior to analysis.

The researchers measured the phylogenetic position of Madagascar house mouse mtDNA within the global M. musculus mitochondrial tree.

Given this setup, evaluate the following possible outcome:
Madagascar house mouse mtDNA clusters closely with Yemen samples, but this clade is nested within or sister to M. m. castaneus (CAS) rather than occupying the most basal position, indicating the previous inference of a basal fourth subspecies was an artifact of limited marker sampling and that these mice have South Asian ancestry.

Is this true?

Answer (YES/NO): NO